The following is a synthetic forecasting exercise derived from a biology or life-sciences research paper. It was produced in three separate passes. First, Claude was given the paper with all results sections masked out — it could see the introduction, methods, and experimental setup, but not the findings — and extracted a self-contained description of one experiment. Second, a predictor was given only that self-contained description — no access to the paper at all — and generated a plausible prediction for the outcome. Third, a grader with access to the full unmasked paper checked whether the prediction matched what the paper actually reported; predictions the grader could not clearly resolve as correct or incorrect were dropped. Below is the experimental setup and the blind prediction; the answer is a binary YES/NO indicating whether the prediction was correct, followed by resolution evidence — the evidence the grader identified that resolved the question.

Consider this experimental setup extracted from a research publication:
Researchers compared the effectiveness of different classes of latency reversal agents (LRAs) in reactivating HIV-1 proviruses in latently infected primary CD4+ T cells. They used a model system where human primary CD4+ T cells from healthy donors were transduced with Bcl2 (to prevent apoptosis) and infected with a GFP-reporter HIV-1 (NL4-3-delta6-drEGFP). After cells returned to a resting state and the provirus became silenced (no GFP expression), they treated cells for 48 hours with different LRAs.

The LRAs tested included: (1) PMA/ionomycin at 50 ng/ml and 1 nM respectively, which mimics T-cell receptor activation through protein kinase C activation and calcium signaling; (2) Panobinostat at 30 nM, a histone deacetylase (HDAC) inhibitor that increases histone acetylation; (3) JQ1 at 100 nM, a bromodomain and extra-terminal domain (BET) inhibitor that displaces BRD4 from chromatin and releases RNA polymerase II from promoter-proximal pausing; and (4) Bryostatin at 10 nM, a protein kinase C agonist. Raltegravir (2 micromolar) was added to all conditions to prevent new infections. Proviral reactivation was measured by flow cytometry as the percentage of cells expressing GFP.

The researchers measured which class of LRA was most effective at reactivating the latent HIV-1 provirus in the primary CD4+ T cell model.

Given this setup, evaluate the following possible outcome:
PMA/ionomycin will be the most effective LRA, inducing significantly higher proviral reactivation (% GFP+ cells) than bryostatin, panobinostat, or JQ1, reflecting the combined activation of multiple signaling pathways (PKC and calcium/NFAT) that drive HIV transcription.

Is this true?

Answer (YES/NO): NO